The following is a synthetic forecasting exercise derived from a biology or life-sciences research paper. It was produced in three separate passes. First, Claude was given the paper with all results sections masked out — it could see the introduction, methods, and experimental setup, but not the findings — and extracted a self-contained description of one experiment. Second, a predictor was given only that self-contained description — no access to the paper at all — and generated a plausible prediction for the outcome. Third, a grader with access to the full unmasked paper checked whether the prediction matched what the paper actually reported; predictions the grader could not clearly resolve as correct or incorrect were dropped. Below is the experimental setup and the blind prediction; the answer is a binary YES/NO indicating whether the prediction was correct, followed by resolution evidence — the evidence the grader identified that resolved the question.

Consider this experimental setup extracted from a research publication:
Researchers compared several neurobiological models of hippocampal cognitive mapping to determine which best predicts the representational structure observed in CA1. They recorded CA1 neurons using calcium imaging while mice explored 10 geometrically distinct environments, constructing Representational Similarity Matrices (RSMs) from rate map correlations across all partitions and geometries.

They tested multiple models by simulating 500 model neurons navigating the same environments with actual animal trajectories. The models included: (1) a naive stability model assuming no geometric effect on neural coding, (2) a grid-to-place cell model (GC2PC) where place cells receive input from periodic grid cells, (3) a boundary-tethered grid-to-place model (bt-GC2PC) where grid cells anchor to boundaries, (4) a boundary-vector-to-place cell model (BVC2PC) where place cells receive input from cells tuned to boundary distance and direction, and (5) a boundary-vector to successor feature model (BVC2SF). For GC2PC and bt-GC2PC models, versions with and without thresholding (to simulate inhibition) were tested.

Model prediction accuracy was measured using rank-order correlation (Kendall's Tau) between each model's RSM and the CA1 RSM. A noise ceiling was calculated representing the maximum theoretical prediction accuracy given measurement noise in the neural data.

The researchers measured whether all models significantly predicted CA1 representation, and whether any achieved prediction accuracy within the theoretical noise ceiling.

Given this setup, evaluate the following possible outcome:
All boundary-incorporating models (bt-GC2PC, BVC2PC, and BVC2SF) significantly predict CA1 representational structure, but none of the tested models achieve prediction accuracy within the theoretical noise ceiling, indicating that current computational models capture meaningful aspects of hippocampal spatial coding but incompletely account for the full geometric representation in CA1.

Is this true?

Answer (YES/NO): NO